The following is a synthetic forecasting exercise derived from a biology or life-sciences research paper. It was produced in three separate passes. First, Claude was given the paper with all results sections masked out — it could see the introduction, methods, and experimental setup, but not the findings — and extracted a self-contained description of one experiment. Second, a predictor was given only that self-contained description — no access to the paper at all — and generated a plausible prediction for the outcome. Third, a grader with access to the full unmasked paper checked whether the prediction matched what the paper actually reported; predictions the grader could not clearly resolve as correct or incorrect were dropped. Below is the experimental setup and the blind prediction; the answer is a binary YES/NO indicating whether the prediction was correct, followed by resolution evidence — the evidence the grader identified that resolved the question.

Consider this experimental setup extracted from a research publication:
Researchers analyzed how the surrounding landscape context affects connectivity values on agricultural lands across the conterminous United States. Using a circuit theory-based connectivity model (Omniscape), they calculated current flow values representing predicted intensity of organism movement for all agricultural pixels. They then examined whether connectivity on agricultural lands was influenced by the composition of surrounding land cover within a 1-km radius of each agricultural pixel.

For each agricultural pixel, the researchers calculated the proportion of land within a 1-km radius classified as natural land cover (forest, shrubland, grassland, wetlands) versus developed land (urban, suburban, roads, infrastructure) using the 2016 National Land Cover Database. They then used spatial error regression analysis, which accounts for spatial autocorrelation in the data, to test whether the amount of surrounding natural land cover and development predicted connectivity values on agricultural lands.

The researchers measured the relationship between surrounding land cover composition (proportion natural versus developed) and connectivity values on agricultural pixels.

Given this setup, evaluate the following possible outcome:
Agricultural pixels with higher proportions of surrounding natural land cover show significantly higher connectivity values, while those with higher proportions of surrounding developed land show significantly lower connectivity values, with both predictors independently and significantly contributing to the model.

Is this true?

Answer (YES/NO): YES